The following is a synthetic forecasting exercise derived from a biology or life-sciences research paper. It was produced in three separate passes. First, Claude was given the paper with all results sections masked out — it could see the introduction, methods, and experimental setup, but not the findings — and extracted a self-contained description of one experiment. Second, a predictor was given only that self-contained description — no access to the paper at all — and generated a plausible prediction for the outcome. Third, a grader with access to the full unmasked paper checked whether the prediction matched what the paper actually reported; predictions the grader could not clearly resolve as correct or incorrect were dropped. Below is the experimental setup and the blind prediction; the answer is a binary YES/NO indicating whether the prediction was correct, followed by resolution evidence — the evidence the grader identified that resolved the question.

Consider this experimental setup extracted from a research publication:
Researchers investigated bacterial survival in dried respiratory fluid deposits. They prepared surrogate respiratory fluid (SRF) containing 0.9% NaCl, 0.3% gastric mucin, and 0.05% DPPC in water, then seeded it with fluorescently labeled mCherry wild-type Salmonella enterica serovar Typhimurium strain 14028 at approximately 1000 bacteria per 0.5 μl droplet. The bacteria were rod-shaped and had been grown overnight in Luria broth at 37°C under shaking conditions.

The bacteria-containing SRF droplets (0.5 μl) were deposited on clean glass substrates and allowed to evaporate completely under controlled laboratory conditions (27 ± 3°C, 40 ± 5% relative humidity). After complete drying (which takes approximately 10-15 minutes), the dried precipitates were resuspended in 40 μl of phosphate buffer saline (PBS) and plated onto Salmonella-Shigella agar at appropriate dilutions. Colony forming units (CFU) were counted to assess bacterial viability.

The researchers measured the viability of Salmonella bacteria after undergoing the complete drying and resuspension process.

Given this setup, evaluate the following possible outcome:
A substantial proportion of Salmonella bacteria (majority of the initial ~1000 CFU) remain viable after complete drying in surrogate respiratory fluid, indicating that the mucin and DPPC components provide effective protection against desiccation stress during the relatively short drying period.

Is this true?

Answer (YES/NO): YES